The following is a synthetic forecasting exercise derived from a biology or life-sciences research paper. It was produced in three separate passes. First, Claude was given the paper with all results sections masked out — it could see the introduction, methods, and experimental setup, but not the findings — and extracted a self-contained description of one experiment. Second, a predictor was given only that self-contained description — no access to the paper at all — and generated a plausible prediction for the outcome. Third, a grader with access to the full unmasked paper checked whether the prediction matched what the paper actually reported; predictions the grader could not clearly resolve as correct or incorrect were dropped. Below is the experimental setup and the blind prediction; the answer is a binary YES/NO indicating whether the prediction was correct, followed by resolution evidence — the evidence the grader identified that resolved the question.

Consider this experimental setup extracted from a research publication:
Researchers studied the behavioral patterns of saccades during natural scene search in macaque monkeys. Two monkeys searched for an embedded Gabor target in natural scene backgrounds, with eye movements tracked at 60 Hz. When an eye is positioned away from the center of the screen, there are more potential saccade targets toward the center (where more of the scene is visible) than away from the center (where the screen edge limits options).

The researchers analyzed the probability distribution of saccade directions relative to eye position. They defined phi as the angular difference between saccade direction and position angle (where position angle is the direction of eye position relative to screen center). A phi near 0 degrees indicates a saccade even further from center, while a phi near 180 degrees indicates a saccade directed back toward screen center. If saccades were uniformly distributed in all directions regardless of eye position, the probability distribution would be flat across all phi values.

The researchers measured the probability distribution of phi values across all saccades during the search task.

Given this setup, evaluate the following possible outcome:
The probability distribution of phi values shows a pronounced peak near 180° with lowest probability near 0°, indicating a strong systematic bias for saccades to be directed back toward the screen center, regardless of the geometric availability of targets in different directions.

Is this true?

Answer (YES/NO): NO